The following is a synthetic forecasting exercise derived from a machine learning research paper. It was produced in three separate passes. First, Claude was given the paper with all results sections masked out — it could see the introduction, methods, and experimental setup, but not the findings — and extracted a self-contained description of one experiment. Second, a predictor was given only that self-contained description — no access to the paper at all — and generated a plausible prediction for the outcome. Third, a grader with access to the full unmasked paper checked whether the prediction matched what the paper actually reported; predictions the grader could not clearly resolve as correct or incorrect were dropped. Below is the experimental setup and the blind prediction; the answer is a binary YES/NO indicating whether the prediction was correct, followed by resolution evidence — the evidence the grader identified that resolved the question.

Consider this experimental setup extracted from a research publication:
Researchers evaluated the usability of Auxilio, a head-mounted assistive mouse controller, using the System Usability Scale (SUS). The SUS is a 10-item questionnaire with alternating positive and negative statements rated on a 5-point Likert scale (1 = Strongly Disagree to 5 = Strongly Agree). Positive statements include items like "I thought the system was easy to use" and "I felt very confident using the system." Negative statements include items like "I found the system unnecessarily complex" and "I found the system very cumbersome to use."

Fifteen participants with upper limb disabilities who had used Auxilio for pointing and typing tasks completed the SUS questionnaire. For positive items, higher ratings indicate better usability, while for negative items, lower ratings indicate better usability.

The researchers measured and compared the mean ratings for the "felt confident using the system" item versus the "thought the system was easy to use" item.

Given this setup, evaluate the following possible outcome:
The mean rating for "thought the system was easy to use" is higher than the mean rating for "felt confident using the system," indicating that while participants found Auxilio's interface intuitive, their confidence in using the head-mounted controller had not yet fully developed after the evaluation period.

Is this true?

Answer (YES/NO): YES